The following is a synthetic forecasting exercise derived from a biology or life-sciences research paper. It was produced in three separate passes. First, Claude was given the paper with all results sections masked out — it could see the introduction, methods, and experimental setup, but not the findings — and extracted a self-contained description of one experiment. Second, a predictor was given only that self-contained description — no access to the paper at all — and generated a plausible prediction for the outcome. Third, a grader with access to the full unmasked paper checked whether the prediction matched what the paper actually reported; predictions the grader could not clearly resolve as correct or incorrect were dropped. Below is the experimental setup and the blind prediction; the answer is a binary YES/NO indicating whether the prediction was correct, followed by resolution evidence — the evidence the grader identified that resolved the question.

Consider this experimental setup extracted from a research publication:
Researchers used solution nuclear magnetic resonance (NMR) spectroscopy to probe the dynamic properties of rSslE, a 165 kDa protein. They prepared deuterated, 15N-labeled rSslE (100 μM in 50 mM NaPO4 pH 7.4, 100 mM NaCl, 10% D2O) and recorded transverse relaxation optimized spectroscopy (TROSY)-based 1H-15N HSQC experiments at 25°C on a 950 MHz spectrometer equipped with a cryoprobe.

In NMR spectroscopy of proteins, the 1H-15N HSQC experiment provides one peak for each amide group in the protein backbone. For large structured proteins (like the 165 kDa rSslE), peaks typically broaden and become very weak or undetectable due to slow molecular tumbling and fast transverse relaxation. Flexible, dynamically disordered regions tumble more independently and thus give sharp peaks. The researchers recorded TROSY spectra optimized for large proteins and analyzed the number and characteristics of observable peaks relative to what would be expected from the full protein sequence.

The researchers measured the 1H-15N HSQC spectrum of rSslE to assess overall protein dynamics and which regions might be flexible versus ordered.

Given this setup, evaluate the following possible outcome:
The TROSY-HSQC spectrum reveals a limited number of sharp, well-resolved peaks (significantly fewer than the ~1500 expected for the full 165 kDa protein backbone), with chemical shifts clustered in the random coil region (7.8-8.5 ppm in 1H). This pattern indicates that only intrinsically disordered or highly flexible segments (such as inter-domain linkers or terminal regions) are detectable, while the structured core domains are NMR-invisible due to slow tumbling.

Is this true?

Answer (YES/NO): NO